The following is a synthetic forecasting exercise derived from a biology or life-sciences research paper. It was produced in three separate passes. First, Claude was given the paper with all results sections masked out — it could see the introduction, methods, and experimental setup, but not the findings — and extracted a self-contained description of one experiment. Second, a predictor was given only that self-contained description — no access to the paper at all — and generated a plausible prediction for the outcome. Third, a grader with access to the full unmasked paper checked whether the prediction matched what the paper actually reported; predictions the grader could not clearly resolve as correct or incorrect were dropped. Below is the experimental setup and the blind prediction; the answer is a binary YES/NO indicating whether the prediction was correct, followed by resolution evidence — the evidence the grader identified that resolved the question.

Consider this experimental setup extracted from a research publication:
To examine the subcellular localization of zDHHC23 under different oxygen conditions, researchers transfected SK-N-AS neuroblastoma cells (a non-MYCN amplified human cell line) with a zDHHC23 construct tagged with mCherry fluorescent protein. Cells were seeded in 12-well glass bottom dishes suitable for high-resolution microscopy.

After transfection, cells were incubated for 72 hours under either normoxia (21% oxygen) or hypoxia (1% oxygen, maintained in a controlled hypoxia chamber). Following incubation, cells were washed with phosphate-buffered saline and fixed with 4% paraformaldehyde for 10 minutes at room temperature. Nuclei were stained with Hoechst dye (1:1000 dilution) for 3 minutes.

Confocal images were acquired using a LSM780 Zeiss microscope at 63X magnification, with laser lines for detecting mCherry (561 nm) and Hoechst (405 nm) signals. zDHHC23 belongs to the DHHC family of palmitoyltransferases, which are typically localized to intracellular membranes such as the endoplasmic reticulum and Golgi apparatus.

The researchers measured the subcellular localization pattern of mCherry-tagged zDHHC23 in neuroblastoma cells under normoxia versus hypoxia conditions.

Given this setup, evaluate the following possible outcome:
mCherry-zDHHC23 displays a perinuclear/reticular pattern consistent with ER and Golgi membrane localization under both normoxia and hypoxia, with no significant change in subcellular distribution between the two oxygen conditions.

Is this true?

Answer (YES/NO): YES